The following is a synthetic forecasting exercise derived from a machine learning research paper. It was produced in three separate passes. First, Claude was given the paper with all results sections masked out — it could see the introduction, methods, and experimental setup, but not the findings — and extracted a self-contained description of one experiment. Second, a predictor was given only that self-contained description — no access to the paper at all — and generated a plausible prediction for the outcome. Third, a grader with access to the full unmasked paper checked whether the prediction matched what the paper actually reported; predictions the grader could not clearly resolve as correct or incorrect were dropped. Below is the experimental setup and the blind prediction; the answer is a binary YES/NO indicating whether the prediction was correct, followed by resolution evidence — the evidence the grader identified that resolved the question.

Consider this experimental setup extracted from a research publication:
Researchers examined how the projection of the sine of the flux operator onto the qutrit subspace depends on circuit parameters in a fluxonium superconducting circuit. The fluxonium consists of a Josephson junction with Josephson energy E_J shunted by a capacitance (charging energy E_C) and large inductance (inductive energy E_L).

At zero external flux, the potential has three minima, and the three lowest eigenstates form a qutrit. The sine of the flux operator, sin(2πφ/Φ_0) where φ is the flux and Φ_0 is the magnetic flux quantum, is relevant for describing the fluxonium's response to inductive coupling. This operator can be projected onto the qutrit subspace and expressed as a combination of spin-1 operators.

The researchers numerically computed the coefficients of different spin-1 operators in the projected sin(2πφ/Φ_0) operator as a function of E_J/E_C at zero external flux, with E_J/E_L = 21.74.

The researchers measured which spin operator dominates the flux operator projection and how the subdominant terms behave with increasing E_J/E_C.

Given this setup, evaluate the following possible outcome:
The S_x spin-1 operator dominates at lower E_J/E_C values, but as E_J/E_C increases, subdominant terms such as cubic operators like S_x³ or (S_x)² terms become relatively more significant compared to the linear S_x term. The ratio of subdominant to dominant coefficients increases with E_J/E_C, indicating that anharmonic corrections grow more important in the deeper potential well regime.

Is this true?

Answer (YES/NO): NO